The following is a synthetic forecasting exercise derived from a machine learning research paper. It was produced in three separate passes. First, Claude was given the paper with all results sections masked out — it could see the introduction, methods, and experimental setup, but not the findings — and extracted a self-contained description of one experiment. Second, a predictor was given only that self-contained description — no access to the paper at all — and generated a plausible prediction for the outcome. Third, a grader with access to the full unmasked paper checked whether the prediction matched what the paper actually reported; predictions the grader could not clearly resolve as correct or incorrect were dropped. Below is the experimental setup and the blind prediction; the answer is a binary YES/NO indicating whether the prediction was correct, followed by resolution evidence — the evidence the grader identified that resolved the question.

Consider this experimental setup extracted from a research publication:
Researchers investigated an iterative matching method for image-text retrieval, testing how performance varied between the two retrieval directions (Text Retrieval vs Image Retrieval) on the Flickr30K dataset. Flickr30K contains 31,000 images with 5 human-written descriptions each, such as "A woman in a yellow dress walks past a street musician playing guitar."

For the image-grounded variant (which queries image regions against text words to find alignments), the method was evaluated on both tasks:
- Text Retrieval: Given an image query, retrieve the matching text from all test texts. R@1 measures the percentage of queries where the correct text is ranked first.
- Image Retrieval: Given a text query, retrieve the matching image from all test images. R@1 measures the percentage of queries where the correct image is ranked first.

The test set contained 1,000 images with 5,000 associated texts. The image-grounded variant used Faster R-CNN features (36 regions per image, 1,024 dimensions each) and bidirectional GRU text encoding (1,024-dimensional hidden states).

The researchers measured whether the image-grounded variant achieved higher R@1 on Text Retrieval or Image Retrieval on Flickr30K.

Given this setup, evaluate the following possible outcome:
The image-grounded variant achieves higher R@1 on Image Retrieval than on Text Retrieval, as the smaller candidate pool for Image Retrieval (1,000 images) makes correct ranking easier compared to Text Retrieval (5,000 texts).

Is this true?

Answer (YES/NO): NO